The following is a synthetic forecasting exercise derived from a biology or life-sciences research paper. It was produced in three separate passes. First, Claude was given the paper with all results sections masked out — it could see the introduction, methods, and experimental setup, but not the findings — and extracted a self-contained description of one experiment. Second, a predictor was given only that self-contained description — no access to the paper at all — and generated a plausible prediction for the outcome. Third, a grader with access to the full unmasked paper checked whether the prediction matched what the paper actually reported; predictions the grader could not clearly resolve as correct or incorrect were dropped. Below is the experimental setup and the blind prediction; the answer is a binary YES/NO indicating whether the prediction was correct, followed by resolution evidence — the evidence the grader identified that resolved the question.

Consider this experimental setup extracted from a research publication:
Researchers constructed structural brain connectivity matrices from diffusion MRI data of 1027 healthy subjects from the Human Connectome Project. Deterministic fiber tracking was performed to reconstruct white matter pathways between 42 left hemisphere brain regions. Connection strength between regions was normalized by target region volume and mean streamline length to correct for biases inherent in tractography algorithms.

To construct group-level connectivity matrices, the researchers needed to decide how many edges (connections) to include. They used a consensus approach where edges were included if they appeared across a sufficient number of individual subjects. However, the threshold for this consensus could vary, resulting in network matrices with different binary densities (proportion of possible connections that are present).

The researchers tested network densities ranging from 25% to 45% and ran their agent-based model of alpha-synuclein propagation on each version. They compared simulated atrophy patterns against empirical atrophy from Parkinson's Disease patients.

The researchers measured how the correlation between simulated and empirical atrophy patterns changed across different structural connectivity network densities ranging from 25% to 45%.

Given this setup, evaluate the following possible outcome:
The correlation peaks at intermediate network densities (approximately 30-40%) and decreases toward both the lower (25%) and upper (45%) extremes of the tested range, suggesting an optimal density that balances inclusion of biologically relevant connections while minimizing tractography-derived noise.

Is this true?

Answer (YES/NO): NO